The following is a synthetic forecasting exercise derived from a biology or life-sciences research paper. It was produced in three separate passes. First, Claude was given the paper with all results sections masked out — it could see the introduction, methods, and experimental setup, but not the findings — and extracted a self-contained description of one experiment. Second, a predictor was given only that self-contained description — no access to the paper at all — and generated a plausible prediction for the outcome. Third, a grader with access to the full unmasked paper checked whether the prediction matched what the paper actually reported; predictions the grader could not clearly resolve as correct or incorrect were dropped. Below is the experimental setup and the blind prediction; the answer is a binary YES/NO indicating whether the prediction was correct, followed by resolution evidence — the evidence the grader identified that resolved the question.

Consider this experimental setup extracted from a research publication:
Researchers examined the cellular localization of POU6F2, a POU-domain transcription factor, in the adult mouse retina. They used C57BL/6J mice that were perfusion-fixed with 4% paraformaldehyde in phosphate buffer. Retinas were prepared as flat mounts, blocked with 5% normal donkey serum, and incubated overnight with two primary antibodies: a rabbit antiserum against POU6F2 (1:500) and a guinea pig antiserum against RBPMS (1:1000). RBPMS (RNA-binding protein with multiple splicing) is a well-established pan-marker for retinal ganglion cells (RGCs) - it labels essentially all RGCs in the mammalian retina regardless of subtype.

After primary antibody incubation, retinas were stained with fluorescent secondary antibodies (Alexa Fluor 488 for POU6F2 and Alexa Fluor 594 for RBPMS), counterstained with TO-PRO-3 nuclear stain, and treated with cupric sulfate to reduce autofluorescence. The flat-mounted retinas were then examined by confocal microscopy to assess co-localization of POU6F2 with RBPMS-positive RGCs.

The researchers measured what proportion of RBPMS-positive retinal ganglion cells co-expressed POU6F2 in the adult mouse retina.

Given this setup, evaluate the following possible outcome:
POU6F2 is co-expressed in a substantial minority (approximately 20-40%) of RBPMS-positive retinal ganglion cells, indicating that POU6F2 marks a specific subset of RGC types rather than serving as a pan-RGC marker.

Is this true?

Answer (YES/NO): NO